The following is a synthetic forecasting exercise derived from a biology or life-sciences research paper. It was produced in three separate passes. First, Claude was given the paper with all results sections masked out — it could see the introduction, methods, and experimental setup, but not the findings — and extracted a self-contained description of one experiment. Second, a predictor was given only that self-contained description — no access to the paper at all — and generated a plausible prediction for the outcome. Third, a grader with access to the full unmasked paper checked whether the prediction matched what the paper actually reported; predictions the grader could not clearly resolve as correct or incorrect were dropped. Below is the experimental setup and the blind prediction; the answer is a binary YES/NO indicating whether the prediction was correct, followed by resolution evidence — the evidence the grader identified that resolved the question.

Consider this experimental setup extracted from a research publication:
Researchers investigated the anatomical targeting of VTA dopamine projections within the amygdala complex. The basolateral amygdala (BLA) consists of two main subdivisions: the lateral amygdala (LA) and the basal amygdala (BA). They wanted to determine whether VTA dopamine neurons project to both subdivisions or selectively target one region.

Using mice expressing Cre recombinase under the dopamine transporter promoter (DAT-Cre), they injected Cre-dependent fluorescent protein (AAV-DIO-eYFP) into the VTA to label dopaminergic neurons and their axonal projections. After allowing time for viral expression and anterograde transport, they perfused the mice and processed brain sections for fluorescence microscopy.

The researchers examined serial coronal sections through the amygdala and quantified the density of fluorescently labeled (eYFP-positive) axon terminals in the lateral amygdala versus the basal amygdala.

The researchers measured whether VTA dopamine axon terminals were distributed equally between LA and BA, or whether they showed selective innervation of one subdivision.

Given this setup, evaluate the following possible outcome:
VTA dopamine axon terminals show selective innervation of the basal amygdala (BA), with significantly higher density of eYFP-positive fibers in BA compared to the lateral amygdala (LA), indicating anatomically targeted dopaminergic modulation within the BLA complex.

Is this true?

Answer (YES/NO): YES